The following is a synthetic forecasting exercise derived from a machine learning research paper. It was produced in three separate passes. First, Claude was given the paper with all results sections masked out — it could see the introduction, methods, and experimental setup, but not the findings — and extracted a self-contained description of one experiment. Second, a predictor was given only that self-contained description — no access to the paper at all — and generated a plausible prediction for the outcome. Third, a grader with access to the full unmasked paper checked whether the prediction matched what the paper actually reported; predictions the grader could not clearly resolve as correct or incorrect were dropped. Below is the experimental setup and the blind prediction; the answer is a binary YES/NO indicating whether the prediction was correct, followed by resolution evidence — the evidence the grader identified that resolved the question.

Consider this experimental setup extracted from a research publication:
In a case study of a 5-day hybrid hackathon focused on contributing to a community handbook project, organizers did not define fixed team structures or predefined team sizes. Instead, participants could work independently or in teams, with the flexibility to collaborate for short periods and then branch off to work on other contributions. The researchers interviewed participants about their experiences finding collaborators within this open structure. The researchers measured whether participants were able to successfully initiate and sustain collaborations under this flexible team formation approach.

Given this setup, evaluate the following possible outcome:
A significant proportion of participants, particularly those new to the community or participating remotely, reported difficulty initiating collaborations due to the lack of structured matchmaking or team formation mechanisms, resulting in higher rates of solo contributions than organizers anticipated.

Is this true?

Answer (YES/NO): NO